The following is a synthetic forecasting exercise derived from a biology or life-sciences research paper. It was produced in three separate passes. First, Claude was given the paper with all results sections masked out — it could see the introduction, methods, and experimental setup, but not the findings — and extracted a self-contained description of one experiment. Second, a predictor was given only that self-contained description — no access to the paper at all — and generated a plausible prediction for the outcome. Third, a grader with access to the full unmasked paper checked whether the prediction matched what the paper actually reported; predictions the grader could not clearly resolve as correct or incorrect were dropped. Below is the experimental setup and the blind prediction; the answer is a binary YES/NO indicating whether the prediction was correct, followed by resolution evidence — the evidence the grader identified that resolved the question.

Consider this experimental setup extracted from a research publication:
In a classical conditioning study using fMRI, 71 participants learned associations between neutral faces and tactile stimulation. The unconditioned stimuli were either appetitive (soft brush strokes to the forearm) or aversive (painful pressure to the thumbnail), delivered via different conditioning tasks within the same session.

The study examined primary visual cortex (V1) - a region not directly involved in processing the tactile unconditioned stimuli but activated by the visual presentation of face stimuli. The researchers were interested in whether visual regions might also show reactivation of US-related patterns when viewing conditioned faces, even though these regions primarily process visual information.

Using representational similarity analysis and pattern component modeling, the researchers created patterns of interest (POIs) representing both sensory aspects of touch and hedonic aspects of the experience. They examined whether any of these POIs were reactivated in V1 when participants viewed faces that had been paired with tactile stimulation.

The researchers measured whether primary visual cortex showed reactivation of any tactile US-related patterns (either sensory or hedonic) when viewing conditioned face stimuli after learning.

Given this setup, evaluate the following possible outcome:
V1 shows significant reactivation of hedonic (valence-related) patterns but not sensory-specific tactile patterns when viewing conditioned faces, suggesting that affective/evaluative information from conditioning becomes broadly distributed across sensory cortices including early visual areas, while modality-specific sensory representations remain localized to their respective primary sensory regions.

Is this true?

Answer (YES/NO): NO